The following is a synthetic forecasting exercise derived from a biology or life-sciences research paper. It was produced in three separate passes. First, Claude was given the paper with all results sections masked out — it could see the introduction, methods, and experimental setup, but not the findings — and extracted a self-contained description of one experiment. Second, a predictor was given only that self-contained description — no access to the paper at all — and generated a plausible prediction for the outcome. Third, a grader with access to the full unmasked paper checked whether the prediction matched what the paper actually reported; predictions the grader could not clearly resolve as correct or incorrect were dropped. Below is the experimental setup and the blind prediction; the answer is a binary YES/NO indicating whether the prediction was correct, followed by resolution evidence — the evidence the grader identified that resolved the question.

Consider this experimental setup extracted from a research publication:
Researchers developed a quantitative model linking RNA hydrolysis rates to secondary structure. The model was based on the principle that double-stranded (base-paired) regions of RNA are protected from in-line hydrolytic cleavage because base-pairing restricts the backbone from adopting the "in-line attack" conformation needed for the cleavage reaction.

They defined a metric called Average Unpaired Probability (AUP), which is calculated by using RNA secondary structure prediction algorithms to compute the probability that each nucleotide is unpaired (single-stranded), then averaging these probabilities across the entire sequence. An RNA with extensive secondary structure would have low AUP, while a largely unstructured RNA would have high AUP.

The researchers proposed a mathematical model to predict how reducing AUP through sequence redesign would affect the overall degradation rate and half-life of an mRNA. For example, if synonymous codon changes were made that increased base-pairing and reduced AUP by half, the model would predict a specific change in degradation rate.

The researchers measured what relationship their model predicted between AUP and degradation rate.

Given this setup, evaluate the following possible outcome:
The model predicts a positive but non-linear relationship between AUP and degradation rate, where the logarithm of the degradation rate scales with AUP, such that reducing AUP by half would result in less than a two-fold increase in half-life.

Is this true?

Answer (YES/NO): NO